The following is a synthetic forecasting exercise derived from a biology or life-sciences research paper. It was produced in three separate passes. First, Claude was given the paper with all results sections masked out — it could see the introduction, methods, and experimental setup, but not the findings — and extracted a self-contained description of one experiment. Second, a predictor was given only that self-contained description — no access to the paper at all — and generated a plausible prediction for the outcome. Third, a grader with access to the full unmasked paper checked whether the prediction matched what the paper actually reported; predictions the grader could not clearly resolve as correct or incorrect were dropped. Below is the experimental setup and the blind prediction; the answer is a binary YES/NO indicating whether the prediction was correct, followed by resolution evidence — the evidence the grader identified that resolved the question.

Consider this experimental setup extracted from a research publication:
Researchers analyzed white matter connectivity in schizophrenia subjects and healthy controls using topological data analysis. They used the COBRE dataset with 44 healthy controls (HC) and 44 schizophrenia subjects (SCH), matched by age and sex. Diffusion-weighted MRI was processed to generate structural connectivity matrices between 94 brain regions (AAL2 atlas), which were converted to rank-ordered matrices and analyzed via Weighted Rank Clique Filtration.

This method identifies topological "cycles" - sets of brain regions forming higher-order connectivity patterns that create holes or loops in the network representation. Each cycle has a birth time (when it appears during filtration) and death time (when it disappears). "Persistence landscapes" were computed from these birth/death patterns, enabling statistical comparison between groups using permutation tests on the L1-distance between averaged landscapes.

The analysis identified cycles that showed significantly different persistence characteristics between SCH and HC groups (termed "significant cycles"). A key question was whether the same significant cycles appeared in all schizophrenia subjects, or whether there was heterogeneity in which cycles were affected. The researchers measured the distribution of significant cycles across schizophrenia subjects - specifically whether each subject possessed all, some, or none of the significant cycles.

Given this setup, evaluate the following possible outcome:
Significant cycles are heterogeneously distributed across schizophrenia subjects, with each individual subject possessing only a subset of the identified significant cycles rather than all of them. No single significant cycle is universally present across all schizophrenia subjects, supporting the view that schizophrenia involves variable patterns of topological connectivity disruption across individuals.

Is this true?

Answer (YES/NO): YES